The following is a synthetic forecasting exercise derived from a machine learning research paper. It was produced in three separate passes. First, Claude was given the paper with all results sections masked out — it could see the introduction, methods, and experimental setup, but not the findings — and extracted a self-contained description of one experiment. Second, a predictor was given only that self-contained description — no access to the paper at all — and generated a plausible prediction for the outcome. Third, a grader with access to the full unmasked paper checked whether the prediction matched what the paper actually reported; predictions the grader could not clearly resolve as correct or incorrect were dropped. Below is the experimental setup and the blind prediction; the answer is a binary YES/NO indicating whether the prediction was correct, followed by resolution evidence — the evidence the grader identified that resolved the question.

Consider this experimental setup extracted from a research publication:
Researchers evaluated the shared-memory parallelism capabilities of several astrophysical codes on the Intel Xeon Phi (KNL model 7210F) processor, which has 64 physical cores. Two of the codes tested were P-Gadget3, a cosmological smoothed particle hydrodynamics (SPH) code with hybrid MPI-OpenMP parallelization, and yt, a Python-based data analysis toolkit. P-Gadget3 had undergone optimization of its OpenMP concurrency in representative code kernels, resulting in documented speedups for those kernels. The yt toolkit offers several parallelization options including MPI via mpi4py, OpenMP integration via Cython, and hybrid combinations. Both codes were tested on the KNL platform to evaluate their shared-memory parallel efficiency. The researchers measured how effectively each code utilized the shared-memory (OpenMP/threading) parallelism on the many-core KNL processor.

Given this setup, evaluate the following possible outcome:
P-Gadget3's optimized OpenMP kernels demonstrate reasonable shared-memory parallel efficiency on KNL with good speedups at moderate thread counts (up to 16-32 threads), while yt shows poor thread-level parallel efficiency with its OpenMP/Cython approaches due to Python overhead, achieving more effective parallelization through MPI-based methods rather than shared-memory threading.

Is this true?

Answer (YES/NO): YES